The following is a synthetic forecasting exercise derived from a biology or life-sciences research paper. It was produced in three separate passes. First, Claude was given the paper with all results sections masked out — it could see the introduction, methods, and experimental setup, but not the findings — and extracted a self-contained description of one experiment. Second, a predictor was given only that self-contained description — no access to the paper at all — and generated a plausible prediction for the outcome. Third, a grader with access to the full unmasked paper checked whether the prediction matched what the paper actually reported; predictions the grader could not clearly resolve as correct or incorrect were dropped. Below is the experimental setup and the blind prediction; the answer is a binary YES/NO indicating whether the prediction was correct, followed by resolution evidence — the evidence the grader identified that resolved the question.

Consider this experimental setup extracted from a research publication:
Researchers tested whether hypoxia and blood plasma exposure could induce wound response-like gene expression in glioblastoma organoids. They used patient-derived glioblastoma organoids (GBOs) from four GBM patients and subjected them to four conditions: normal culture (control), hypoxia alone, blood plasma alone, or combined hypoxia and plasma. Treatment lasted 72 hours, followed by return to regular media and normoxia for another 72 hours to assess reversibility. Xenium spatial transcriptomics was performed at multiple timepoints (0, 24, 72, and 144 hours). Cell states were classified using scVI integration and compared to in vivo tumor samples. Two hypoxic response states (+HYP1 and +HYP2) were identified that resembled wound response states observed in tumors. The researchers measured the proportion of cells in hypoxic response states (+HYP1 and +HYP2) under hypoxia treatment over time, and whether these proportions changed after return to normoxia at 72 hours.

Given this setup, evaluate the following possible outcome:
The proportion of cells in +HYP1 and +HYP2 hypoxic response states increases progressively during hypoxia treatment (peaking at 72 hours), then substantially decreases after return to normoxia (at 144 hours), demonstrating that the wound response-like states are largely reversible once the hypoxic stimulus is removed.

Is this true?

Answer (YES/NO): YES